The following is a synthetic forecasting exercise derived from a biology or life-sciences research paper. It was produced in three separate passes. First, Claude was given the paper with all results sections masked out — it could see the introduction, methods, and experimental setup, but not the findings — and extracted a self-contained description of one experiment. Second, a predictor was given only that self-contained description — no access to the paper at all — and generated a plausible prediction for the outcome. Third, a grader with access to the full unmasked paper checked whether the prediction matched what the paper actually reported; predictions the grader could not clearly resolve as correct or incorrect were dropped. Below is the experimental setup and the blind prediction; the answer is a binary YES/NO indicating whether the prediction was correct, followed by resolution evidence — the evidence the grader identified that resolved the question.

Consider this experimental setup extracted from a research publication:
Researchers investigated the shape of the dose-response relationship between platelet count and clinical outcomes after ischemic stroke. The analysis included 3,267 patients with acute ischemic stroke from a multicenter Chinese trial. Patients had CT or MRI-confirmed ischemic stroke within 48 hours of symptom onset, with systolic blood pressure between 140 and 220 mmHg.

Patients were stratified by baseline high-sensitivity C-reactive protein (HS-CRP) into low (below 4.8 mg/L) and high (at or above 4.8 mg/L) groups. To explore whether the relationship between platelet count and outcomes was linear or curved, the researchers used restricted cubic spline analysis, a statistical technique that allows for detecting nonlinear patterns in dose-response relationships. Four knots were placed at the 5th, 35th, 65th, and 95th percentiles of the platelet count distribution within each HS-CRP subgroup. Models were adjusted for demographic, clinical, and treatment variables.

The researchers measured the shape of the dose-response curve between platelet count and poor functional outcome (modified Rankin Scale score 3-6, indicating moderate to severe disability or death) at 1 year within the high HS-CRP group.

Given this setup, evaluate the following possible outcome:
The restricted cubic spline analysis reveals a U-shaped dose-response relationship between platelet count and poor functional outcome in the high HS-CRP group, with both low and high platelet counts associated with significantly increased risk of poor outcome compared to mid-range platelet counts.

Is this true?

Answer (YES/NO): NO